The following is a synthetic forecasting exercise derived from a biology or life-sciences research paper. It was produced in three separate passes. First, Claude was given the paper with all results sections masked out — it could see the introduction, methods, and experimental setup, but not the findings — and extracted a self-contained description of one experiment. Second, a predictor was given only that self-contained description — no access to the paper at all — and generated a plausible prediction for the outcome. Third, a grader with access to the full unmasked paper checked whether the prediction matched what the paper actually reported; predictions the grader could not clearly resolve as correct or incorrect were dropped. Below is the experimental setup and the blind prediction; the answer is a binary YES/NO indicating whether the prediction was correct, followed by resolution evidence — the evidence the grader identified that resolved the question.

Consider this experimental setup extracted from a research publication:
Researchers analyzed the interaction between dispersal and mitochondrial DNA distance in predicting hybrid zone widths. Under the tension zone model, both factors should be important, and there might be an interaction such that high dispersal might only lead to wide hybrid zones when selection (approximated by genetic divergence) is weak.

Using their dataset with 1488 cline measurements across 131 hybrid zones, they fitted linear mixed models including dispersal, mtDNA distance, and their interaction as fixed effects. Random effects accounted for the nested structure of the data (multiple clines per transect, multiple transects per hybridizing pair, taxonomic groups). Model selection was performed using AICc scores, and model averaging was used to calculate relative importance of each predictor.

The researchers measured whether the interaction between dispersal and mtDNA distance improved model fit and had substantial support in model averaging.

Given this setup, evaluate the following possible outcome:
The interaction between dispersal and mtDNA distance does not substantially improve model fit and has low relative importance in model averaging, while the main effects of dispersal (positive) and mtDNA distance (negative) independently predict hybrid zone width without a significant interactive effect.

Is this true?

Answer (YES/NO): NO